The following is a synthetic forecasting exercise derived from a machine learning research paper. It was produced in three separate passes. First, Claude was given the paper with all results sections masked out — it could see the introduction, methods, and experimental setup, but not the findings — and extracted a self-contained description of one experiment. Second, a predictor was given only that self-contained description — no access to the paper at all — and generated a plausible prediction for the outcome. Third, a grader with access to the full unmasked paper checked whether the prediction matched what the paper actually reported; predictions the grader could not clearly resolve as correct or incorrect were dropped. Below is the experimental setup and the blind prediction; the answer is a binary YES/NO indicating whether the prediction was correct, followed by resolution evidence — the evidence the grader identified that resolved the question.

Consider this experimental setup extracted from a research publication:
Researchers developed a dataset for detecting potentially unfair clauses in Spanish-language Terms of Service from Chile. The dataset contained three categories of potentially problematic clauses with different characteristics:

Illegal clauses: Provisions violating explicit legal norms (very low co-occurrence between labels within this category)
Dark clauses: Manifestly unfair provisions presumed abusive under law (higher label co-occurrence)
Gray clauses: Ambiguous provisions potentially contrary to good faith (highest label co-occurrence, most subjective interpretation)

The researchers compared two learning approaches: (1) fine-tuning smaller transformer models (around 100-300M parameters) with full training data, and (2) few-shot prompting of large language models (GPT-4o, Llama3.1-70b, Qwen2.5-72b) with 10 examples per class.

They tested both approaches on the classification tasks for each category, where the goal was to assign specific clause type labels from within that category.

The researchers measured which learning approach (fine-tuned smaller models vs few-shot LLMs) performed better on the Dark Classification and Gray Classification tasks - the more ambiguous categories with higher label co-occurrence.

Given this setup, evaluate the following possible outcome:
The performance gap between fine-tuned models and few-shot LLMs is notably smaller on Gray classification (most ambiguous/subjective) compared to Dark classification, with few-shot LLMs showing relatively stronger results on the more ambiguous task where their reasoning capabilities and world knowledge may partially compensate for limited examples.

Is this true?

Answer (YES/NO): NO